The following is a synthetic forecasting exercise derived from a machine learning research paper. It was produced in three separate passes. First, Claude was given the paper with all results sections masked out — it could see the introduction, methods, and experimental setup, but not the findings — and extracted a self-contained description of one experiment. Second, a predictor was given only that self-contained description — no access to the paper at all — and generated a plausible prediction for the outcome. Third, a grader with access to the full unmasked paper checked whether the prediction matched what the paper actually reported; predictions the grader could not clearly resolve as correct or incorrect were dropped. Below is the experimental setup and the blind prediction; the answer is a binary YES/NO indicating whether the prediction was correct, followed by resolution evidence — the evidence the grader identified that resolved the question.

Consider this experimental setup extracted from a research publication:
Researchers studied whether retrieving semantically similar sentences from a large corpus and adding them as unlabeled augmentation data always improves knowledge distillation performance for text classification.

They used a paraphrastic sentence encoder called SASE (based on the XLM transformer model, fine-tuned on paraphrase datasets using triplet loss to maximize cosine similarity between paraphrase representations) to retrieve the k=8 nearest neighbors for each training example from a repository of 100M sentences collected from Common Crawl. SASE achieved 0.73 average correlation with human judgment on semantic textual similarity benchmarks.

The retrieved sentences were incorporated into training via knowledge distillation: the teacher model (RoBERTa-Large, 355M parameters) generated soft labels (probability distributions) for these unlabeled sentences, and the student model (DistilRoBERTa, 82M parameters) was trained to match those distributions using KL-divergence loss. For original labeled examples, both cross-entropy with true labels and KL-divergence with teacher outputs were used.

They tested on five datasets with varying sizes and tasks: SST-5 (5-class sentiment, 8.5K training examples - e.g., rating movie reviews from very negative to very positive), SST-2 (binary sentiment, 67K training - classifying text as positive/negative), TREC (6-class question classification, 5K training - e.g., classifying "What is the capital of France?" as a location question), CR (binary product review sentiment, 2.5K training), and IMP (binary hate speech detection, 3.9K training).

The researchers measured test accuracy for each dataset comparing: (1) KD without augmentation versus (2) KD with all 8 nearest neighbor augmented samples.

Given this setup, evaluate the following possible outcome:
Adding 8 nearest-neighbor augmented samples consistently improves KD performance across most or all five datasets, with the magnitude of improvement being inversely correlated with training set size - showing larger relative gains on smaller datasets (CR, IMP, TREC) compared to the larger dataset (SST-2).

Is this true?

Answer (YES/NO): NO